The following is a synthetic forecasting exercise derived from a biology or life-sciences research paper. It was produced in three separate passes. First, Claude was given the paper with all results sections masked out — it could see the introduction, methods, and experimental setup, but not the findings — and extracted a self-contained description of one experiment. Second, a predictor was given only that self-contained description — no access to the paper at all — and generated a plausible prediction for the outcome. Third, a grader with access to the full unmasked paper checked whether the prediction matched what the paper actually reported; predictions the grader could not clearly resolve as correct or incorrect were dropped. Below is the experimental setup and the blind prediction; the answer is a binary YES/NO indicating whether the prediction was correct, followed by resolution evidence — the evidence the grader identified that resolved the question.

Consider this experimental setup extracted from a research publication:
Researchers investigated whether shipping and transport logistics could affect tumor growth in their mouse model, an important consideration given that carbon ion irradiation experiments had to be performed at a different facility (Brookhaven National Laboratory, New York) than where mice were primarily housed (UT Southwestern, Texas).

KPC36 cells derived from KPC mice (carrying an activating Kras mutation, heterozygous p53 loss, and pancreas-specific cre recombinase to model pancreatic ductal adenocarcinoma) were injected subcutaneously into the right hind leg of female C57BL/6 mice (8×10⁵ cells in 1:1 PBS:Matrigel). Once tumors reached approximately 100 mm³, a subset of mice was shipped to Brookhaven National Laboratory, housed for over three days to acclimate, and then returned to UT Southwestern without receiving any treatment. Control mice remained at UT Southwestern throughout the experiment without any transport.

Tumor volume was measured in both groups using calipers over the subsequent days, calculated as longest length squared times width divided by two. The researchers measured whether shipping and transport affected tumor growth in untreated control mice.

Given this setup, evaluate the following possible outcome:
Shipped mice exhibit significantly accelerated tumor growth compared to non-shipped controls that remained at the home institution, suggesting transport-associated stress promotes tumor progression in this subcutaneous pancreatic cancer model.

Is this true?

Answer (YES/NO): NO